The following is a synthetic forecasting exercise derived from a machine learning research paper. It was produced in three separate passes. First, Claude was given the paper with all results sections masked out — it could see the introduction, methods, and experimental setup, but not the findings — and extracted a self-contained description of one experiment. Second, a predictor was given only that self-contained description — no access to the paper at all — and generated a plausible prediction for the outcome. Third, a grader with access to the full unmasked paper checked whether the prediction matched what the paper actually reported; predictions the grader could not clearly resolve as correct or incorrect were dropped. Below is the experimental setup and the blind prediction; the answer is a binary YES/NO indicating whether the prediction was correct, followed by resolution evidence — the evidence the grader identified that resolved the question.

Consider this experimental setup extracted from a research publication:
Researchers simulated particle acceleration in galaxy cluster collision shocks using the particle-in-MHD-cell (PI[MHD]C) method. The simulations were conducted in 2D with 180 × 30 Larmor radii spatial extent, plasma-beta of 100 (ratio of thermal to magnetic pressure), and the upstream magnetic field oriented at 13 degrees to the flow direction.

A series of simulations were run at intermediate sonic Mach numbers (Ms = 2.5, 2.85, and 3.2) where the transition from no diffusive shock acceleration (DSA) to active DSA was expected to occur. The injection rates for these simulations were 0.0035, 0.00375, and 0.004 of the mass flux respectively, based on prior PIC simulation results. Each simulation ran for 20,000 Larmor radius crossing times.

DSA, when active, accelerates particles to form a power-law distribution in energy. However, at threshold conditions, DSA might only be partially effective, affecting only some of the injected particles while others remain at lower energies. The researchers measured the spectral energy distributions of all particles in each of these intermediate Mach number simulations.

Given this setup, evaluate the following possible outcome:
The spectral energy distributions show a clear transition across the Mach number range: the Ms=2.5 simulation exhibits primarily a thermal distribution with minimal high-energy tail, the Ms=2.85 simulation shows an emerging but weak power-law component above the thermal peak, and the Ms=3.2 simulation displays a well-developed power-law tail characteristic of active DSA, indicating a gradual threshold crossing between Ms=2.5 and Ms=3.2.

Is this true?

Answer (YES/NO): NO